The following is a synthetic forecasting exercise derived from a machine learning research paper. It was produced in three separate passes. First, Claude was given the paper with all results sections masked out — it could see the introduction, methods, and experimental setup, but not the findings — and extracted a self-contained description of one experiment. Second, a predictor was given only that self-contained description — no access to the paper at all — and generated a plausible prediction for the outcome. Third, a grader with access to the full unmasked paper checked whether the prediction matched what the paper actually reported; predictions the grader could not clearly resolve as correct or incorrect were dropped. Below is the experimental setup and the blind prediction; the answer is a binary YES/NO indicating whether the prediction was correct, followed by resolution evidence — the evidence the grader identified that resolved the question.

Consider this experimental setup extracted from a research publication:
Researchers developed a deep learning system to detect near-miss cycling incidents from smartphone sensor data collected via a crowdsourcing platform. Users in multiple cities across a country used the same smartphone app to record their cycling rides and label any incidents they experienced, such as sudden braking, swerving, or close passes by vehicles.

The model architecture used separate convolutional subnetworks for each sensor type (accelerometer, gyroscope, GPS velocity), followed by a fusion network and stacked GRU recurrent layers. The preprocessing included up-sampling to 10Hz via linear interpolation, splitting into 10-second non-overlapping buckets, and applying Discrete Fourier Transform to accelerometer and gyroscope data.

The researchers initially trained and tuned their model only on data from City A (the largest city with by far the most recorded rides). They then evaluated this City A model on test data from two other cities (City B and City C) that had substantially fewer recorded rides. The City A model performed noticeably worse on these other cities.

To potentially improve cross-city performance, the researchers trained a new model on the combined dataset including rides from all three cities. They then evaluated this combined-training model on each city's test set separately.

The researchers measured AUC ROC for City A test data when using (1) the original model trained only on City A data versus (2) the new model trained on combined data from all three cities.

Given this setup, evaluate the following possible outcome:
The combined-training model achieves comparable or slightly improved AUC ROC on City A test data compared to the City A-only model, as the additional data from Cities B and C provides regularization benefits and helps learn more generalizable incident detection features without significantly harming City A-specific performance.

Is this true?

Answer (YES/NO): NO